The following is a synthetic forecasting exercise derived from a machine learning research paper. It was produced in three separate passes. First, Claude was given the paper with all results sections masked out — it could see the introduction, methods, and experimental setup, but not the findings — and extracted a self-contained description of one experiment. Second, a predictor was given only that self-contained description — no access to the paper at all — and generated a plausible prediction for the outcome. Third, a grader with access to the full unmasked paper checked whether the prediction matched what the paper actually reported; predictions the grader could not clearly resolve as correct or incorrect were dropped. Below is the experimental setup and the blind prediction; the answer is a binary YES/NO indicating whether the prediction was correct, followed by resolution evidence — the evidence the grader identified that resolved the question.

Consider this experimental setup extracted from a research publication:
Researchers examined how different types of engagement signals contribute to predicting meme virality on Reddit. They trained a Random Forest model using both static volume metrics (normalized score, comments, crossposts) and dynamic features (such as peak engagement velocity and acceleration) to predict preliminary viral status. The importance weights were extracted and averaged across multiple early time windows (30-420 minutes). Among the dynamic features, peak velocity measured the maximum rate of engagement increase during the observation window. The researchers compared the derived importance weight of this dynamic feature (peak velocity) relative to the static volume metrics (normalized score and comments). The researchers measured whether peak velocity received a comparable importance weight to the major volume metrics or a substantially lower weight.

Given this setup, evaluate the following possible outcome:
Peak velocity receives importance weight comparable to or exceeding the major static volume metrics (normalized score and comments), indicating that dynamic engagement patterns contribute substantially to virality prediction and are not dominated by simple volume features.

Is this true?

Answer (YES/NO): NO